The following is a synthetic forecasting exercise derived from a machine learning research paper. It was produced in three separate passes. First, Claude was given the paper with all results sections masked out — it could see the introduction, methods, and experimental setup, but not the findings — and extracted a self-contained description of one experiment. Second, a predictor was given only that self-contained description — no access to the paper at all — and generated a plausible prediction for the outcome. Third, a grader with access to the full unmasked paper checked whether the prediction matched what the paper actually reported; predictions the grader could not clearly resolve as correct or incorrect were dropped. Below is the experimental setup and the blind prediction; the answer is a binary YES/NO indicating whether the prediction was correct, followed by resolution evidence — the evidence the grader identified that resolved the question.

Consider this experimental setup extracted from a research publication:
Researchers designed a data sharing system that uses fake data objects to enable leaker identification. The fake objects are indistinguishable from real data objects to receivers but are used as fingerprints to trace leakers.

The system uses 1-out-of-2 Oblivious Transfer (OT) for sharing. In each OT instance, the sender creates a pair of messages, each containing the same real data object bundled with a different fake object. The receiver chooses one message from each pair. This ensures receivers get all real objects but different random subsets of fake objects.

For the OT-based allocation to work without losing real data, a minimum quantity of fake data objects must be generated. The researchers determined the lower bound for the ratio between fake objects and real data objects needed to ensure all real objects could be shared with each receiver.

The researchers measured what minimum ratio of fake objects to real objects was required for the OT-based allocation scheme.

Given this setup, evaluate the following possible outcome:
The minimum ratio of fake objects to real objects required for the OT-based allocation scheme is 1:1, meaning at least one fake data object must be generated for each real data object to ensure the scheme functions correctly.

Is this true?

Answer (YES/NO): NO